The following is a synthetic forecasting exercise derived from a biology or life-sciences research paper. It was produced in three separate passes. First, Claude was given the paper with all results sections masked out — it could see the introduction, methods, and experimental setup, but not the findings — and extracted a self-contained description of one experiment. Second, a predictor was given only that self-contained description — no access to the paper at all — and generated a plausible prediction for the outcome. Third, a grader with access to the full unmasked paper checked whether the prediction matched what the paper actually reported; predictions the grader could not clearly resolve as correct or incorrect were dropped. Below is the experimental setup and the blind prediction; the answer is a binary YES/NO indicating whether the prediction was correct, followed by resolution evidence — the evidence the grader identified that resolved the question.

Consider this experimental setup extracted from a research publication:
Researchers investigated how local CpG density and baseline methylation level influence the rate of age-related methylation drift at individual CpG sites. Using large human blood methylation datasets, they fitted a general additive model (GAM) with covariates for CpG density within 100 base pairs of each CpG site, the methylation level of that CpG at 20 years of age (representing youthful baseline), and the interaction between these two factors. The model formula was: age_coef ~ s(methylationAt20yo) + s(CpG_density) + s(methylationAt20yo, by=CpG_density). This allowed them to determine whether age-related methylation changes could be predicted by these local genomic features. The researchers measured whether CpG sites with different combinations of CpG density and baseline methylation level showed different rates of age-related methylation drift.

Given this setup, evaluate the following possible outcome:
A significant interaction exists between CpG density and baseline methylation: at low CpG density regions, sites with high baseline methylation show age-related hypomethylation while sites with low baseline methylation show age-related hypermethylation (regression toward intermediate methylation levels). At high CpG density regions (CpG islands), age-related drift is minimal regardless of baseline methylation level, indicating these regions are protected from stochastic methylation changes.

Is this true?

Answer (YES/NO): NO